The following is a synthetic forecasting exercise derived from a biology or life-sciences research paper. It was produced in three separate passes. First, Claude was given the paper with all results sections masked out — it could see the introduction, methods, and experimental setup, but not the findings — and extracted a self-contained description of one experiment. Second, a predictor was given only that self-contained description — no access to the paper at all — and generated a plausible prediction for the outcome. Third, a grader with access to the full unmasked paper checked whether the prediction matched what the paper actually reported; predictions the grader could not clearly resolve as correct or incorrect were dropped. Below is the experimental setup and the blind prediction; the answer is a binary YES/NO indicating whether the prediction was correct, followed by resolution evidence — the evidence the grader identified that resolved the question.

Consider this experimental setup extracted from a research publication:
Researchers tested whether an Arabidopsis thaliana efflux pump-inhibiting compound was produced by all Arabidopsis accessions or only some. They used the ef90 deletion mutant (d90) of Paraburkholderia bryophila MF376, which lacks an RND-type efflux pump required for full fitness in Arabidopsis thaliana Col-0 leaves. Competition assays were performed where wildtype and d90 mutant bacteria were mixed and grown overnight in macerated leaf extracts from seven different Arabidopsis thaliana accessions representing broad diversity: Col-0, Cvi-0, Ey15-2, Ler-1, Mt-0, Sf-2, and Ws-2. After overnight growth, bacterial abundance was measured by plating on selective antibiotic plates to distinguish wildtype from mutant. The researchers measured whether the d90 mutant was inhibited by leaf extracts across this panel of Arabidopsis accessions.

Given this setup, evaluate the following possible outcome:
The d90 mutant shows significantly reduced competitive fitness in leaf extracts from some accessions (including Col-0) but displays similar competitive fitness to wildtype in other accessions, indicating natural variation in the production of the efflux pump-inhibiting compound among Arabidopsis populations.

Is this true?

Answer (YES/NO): NO